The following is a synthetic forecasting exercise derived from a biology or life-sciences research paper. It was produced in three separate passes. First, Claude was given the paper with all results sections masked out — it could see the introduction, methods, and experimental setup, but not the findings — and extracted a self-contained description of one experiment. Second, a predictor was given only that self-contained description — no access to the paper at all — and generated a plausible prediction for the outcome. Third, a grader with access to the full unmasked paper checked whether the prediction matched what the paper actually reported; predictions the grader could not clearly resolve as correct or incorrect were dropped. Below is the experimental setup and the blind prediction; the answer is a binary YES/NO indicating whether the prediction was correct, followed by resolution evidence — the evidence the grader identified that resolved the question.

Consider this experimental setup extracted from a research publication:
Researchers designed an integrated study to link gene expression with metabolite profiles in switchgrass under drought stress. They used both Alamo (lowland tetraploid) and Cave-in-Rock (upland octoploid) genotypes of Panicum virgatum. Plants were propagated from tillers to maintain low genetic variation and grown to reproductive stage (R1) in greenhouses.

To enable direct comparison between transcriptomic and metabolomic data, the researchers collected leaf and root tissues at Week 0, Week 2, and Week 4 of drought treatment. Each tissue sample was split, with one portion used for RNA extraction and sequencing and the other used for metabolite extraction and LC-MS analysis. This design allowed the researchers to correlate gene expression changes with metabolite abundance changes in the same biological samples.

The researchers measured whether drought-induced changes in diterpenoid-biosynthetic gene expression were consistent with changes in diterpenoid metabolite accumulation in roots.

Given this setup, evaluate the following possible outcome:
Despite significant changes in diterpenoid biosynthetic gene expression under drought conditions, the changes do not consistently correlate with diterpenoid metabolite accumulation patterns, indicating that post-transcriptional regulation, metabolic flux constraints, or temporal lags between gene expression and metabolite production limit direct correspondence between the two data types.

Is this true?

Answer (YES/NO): NO